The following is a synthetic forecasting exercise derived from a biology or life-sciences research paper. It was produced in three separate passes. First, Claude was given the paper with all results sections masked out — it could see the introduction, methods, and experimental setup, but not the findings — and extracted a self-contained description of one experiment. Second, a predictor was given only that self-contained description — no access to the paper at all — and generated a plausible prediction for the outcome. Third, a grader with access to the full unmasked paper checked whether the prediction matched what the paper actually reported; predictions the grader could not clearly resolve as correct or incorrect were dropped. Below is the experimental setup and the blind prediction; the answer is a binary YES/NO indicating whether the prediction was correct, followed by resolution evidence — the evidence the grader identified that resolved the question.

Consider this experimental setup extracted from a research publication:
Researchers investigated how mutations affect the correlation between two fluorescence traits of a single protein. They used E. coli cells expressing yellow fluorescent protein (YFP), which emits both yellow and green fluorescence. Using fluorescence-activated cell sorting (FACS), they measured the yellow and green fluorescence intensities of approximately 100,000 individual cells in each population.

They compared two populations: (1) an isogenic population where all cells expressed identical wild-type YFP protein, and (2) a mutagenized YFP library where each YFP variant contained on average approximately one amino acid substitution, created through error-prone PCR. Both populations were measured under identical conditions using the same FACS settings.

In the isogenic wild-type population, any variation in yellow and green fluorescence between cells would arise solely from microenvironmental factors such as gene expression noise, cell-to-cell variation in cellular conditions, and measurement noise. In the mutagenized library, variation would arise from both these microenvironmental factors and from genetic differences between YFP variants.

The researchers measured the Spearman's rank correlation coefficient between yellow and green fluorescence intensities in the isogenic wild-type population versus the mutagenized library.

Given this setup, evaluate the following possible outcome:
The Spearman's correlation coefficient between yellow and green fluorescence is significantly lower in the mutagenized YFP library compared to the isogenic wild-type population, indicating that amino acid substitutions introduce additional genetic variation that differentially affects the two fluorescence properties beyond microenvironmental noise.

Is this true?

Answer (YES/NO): NO